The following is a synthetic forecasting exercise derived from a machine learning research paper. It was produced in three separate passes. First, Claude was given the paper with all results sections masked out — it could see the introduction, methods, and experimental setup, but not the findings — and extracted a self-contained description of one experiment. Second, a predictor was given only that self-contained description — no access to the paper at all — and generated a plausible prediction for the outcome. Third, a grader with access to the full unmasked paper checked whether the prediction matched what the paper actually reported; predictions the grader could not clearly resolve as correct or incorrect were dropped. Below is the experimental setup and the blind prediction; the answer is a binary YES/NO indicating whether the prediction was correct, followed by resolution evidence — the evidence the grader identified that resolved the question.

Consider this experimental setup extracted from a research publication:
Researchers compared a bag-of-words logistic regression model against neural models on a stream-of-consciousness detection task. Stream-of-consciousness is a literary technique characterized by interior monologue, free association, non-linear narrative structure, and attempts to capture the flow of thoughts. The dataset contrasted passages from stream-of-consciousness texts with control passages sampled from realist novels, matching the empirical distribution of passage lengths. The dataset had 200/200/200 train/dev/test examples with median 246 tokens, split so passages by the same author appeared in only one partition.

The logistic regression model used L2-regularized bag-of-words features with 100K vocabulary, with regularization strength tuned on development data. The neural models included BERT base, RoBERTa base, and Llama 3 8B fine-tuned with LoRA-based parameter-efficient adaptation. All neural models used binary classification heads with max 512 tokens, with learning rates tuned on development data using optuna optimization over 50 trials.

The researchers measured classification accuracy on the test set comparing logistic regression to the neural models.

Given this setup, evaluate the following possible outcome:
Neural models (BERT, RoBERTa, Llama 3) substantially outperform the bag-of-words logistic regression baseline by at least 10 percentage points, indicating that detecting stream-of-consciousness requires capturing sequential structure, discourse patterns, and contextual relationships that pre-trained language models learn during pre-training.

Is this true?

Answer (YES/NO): NO